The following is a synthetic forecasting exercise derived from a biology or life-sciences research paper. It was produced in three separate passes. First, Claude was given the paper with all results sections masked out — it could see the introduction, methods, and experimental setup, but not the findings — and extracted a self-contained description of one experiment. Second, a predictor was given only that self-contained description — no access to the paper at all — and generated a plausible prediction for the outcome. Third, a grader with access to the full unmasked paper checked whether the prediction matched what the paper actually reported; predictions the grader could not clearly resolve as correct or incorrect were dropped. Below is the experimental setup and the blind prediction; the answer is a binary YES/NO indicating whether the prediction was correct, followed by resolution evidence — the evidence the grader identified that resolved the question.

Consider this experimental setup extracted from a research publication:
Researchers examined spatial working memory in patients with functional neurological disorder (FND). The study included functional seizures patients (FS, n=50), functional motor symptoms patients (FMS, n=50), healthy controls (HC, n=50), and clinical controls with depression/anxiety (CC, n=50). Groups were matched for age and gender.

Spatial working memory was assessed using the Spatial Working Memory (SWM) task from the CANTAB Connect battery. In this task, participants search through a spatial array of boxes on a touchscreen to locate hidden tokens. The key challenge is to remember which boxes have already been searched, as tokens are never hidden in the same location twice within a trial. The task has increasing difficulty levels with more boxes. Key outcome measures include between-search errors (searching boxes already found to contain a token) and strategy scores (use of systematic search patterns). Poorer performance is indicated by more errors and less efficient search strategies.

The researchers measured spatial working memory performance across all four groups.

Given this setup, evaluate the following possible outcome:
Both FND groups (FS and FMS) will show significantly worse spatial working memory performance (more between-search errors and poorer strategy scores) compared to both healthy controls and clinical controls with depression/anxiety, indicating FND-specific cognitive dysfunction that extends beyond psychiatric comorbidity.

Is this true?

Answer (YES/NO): NO